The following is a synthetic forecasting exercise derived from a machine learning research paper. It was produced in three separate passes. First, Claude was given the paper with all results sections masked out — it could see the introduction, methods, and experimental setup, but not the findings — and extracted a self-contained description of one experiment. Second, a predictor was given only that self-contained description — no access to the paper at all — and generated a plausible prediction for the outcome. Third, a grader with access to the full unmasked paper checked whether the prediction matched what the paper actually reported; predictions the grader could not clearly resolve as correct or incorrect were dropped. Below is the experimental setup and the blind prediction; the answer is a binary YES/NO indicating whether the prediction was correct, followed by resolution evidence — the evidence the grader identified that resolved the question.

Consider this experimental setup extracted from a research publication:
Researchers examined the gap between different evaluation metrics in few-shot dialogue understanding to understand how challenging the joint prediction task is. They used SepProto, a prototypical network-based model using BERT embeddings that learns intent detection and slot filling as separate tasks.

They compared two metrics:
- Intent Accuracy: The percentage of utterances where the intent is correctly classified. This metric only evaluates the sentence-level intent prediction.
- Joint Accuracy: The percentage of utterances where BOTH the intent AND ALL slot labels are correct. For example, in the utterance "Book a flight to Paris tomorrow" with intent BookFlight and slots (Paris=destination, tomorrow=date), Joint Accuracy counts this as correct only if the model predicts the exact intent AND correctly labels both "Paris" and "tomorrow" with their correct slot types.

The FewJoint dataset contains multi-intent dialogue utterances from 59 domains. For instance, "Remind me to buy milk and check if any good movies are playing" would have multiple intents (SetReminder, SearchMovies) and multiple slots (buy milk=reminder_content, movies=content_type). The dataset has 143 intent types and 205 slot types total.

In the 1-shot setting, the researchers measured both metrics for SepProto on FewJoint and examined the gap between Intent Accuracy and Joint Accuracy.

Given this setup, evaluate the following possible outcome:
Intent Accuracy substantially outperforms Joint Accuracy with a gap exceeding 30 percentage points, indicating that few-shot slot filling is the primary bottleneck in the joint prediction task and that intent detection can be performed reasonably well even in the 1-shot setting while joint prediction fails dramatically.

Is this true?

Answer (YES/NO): YES